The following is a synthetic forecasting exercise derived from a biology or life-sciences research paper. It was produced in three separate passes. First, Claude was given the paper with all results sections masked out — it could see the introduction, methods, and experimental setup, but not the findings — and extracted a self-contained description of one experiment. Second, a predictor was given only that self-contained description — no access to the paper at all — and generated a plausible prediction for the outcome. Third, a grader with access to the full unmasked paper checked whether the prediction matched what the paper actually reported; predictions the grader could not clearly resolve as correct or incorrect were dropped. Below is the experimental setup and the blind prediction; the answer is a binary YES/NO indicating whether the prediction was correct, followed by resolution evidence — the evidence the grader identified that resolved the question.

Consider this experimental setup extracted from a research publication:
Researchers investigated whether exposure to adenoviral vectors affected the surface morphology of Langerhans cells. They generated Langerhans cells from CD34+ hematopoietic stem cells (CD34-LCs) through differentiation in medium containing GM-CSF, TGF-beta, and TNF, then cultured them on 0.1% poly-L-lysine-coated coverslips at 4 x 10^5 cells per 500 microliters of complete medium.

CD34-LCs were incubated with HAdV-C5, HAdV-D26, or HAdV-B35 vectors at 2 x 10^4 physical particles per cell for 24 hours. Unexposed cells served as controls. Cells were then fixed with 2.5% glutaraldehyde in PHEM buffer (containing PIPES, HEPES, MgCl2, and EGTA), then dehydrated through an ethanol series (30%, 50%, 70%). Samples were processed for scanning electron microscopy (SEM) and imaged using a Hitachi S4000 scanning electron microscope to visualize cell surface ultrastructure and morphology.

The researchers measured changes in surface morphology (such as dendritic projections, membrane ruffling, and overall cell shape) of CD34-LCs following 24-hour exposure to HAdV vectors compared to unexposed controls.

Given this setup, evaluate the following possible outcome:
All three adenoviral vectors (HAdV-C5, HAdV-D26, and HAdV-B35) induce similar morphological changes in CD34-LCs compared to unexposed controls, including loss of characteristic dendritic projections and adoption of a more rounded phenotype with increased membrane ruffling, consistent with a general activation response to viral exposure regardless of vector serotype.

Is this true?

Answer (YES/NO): NO